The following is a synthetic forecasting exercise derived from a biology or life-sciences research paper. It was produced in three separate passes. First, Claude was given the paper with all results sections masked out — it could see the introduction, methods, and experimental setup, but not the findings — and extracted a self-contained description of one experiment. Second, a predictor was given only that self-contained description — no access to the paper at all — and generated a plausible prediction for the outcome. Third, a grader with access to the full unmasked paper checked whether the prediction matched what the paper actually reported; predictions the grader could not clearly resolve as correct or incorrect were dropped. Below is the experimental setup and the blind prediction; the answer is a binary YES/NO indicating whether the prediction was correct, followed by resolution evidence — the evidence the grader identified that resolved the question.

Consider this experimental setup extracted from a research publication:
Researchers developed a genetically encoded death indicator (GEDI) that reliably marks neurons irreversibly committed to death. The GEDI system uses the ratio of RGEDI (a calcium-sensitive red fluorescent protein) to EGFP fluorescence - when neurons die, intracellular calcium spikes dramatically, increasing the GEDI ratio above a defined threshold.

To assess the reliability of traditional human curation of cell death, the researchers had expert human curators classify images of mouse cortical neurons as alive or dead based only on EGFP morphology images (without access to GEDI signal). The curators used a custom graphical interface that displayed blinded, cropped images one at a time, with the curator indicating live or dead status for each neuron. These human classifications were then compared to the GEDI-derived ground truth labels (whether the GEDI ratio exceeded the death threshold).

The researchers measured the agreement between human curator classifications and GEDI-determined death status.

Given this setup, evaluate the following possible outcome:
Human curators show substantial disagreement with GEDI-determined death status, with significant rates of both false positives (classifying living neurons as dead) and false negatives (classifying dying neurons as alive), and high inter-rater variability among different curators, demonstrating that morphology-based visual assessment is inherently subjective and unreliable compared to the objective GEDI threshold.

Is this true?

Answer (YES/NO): NO